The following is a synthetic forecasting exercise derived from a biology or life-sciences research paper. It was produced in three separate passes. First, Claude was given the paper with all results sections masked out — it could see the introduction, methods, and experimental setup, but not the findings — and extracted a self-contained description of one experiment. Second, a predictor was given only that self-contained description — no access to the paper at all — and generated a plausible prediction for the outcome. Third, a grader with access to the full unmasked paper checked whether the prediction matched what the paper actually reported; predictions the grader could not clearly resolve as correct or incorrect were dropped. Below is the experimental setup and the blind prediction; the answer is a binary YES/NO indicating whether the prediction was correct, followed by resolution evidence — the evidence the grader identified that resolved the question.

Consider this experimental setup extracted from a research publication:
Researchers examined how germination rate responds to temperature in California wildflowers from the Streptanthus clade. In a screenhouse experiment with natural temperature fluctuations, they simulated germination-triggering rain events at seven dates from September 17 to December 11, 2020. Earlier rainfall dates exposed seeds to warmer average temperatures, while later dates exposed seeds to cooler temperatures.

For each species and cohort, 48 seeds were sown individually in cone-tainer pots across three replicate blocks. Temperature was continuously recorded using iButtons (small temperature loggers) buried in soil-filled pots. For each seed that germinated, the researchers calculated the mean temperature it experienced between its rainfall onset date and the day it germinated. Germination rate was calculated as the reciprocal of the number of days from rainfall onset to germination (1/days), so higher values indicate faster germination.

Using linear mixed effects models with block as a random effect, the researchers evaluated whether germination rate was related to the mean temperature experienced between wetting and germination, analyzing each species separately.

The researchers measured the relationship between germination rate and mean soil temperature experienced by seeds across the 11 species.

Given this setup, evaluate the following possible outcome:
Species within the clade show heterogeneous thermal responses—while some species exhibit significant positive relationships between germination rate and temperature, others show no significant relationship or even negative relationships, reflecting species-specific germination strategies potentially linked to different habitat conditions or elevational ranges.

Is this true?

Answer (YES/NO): NO